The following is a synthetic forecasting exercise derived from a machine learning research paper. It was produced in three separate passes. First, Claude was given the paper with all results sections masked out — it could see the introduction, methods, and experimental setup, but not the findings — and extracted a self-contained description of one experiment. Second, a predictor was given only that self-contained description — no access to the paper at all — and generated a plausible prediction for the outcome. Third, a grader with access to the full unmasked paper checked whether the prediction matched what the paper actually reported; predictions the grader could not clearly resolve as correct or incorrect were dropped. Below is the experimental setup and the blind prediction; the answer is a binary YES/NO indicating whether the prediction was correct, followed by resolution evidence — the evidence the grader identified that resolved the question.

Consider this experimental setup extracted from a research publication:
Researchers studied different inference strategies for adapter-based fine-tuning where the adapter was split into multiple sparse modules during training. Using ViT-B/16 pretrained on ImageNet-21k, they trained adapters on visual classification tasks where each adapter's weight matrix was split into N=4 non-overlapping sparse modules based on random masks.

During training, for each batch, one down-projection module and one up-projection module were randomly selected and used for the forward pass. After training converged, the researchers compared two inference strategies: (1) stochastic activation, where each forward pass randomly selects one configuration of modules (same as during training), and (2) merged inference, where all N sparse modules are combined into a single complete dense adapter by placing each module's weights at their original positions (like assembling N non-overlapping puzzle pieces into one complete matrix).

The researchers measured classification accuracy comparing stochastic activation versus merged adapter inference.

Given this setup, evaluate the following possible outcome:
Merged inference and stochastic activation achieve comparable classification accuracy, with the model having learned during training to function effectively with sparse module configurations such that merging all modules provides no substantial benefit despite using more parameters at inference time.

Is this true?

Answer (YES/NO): NO